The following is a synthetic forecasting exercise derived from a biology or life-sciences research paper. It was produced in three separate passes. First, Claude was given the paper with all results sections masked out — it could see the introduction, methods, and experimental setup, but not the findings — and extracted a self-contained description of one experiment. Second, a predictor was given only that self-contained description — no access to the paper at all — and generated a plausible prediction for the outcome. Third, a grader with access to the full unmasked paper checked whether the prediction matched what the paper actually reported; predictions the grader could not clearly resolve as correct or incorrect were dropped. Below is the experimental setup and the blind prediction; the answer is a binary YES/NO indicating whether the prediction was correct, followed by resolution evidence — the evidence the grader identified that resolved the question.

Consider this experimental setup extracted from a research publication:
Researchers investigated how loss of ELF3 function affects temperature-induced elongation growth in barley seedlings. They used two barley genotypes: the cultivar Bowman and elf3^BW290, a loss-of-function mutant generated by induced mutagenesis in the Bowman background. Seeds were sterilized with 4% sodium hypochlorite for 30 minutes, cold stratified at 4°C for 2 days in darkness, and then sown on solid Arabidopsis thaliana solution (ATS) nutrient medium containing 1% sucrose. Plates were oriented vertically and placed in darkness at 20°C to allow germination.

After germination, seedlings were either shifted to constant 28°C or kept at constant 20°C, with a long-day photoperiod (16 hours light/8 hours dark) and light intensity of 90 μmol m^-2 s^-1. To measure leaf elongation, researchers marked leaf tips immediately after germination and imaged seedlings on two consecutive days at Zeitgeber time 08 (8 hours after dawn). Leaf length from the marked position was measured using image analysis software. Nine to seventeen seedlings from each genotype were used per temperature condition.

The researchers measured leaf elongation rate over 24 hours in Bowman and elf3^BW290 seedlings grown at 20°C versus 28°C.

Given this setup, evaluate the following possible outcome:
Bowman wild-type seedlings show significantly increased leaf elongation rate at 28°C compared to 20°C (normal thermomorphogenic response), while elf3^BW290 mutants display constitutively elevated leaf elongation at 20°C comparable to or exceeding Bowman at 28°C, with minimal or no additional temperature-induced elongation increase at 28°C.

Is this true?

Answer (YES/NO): NO